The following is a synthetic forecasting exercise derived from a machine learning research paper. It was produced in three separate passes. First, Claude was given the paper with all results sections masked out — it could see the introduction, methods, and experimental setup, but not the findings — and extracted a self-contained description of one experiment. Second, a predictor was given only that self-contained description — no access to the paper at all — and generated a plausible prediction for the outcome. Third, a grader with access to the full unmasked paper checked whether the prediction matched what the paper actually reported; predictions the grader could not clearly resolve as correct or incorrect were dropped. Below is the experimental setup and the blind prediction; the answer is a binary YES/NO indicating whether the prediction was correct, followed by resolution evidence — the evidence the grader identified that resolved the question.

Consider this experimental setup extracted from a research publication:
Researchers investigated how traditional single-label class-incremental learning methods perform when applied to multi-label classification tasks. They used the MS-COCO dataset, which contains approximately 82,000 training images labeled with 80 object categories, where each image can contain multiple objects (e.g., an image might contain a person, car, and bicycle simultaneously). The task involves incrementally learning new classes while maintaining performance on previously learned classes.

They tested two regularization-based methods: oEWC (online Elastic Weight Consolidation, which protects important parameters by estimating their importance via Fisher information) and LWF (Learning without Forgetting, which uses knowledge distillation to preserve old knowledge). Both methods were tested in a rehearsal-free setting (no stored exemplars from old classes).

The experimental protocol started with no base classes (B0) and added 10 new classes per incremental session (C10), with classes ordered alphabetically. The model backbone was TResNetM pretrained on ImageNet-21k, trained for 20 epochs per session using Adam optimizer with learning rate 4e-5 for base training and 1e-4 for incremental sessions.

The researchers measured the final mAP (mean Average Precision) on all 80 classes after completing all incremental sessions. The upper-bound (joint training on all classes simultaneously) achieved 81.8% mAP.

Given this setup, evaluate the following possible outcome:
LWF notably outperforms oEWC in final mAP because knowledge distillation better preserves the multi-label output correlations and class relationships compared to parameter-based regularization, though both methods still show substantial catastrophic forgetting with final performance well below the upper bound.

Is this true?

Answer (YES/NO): YES